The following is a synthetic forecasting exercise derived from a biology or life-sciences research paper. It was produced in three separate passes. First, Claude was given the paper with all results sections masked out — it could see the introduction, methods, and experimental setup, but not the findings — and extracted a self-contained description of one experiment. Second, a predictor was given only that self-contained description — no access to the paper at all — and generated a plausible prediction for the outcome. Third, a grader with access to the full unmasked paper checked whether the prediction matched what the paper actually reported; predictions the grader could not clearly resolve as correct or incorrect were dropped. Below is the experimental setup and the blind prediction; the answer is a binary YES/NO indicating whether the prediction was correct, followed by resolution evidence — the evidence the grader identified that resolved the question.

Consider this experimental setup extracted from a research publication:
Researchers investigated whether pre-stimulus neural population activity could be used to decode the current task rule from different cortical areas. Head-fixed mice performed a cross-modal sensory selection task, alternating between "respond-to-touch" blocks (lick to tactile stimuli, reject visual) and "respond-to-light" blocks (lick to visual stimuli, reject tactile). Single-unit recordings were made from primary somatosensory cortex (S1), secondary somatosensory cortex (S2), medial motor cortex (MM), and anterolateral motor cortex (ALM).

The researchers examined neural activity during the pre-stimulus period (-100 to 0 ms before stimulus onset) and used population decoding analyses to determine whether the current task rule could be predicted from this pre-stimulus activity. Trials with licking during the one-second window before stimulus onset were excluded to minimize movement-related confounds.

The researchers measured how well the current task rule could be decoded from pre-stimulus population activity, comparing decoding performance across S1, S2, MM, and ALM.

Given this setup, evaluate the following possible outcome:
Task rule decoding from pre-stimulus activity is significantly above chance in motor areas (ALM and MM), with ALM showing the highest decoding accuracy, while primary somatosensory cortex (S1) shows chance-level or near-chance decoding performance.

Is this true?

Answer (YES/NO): NO